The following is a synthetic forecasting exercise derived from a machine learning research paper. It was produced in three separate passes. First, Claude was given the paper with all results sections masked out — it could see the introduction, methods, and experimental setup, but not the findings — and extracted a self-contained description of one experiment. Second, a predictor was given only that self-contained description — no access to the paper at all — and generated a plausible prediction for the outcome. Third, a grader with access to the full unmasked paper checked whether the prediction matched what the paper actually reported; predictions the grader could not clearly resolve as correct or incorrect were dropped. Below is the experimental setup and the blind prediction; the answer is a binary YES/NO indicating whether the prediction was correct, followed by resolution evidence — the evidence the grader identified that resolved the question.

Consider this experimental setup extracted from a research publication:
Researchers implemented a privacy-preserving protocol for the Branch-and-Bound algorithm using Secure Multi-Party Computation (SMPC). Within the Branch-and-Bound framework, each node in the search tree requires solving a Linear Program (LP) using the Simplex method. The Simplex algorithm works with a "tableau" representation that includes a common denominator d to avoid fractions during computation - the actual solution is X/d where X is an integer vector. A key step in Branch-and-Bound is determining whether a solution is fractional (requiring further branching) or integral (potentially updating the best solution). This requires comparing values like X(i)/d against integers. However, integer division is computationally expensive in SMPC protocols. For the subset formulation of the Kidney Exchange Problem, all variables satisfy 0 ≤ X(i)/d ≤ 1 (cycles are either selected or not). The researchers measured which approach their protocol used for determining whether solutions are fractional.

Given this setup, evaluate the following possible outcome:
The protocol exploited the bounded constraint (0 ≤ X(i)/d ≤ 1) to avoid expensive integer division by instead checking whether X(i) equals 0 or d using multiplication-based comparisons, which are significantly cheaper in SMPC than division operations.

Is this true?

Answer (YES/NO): NO